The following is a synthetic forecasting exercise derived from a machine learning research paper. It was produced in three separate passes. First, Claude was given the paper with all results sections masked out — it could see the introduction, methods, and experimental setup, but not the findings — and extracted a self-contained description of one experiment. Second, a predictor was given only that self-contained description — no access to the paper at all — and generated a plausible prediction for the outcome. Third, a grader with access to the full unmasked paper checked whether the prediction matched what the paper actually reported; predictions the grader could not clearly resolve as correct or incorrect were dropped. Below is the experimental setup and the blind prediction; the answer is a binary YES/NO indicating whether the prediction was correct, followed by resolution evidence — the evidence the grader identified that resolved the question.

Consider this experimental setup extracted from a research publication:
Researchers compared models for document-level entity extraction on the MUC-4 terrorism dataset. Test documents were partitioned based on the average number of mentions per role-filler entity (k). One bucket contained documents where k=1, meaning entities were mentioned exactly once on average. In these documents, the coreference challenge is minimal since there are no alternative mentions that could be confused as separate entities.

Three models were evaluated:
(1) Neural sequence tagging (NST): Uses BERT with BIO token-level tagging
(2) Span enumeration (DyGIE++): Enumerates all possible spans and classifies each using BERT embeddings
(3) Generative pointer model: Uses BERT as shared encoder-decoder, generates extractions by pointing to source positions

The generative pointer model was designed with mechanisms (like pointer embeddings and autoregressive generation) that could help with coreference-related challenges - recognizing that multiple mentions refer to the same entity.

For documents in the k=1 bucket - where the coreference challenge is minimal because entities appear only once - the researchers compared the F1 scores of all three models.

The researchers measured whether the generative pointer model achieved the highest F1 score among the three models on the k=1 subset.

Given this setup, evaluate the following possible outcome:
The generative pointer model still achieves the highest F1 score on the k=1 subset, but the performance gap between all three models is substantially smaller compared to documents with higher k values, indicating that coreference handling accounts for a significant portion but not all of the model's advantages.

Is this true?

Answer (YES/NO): NO